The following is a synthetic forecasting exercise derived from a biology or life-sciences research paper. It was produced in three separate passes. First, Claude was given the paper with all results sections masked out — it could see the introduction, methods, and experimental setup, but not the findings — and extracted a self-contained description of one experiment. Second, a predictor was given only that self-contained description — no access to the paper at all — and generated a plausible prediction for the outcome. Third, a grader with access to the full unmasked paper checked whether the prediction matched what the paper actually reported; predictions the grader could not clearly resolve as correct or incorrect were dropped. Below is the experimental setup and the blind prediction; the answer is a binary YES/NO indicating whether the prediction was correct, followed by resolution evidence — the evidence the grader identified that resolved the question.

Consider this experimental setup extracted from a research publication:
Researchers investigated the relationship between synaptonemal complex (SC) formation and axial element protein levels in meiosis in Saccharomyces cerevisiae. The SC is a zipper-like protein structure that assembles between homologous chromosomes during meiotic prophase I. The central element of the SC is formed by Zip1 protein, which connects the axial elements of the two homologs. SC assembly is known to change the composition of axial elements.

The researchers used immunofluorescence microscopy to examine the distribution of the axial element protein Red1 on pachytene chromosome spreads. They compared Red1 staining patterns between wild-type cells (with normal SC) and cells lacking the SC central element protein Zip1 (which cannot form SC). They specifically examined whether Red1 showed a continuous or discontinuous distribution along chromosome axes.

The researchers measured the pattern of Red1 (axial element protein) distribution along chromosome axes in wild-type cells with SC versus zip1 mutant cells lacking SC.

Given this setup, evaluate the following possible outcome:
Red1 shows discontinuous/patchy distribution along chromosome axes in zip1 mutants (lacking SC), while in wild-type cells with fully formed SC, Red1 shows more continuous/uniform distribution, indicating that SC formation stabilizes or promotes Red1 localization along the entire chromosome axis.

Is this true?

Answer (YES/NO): NO